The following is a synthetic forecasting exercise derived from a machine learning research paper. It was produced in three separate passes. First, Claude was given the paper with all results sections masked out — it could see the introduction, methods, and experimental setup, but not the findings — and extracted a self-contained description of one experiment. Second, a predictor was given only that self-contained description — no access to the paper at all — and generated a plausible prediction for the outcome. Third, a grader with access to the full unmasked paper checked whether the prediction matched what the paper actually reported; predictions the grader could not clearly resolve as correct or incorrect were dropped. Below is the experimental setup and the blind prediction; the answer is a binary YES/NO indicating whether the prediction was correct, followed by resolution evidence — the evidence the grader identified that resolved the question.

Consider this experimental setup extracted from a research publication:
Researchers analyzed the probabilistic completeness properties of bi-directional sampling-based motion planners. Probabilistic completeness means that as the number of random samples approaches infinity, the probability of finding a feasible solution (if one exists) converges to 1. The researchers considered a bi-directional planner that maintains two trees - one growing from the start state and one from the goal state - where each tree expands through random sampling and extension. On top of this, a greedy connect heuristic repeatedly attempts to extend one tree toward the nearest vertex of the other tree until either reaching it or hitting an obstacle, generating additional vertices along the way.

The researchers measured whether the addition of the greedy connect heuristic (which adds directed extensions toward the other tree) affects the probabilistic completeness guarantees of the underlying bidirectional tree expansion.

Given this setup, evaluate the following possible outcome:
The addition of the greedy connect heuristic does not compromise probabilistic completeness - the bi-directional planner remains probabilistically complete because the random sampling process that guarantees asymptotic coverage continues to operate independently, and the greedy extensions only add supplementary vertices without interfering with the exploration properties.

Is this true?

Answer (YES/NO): YES